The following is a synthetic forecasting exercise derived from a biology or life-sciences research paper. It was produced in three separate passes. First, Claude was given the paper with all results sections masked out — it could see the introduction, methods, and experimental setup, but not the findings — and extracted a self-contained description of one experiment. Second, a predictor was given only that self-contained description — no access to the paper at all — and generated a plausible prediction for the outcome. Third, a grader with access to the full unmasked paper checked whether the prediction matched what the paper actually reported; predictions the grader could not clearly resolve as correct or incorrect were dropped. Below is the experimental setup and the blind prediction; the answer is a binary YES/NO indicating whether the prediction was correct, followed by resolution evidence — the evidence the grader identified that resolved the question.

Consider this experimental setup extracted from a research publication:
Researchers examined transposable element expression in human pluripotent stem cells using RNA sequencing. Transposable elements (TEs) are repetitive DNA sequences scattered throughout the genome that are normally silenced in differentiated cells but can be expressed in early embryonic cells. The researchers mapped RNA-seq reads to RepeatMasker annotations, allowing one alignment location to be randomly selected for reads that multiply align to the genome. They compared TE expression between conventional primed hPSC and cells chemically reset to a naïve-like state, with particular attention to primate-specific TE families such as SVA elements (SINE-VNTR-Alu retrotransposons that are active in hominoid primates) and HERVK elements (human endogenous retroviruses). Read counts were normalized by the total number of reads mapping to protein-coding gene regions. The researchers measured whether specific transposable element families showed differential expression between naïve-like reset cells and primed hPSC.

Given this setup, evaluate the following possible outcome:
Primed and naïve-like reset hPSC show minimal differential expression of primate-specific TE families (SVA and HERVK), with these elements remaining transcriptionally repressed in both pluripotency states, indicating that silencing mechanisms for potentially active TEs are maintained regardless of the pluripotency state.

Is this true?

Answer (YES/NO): NO